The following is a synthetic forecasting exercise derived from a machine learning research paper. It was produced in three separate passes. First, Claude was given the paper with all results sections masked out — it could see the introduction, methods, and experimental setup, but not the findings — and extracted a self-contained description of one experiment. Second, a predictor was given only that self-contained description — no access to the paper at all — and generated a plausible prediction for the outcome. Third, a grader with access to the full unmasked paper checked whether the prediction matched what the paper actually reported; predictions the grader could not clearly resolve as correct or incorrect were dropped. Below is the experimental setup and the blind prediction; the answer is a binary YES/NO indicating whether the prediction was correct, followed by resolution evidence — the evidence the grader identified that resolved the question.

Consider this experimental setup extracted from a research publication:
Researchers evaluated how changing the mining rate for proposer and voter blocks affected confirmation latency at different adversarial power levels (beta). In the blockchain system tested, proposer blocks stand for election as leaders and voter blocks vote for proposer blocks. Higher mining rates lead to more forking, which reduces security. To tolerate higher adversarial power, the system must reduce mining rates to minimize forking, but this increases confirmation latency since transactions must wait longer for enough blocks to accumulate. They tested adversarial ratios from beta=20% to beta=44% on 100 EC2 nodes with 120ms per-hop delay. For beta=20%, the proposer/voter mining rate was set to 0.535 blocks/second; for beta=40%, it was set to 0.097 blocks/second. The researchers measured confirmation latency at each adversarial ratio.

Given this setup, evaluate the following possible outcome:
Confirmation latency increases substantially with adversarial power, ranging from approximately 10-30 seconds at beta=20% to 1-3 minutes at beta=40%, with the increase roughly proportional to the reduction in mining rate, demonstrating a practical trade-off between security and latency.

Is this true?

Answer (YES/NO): NO